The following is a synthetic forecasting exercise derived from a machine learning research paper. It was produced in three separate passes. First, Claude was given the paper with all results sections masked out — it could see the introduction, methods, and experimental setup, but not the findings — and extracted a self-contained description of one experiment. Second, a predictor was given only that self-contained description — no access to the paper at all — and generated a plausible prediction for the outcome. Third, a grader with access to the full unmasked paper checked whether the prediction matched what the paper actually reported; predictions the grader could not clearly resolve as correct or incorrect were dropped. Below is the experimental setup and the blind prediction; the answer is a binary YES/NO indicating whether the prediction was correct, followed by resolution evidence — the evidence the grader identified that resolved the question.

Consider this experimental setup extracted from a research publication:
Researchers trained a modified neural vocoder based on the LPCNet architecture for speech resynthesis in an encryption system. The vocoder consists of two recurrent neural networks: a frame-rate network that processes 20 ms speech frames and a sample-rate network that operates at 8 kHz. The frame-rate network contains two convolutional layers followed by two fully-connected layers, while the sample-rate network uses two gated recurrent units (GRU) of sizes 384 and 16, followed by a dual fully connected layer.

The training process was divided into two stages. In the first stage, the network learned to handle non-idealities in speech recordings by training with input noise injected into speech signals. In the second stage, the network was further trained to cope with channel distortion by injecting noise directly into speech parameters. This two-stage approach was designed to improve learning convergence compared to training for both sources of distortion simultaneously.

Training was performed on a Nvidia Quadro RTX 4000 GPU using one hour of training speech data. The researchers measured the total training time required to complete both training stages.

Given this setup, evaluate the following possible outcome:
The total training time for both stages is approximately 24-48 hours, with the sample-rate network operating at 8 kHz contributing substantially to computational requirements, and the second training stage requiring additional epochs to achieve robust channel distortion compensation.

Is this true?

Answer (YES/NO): NO